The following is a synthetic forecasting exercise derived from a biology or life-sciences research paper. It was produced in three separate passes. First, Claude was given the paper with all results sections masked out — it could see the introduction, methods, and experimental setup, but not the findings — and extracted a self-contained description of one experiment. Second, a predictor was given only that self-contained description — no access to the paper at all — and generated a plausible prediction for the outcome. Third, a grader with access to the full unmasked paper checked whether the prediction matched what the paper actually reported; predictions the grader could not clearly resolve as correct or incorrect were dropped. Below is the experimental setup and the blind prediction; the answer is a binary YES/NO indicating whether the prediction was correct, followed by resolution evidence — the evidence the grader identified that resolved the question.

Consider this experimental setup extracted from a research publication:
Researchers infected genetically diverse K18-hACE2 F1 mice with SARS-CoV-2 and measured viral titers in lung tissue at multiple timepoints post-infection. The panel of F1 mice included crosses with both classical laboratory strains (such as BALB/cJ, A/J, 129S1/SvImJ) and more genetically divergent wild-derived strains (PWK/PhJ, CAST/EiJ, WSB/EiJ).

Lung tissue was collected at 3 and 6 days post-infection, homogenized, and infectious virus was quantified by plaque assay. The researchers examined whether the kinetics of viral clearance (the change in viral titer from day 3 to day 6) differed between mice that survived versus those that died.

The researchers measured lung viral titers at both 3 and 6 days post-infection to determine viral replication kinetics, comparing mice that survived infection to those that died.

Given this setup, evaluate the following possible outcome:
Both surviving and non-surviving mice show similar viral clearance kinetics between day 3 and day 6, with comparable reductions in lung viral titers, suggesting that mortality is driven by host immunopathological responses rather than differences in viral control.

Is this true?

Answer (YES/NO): NO